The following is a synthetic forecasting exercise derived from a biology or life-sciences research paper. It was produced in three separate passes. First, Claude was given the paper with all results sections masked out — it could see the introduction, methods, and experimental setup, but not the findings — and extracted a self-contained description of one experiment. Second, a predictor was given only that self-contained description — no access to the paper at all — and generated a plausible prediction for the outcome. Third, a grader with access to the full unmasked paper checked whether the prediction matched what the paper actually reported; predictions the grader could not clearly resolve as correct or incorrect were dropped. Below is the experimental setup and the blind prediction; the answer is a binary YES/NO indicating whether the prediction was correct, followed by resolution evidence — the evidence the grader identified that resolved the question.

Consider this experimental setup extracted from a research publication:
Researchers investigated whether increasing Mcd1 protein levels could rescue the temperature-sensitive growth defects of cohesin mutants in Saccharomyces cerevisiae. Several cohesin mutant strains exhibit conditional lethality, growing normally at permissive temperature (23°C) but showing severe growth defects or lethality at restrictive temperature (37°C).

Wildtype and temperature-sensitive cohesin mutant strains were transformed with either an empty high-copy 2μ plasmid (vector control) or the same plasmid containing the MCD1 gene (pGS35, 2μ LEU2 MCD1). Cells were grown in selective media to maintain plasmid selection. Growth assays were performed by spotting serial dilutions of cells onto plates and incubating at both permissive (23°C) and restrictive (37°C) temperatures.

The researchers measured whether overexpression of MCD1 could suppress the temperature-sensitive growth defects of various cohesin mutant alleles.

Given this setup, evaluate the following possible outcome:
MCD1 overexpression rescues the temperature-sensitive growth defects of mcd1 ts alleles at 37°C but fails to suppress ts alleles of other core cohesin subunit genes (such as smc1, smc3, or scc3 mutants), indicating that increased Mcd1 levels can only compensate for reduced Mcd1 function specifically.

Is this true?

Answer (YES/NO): NO